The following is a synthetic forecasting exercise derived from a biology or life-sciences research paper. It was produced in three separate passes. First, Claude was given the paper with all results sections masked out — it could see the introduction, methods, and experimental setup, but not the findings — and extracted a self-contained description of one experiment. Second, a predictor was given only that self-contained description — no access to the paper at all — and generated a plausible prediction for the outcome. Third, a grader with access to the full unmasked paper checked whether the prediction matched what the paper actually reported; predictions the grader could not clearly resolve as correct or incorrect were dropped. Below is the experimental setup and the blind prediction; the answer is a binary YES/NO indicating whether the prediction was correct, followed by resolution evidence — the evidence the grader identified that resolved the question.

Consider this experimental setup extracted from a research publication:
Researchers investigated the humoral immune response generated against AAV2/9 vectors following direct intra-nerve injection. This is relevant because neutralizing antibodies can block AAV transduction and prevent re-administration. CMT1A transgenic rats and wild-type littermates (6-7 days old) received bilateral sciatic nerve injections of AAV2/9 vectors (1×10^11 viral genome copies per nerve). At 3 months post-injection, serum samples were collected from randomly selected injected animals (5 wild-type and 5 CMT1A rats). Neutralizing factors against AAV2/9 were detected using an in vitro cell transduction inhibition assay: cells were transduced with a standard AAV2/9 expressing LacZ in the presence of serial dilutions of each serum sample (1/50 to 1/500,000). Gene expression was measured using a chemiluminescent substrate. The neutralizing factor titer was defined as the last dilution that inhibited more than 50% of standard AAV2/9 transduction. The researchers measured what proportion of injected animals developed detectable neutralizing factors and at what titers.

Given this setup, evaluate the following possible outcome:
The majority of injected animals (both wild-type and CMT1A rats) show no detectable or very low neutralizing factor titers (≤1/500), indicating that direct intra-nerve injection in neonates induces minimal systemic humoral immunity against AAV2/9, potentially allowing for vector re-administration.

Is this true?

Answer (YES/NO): YES